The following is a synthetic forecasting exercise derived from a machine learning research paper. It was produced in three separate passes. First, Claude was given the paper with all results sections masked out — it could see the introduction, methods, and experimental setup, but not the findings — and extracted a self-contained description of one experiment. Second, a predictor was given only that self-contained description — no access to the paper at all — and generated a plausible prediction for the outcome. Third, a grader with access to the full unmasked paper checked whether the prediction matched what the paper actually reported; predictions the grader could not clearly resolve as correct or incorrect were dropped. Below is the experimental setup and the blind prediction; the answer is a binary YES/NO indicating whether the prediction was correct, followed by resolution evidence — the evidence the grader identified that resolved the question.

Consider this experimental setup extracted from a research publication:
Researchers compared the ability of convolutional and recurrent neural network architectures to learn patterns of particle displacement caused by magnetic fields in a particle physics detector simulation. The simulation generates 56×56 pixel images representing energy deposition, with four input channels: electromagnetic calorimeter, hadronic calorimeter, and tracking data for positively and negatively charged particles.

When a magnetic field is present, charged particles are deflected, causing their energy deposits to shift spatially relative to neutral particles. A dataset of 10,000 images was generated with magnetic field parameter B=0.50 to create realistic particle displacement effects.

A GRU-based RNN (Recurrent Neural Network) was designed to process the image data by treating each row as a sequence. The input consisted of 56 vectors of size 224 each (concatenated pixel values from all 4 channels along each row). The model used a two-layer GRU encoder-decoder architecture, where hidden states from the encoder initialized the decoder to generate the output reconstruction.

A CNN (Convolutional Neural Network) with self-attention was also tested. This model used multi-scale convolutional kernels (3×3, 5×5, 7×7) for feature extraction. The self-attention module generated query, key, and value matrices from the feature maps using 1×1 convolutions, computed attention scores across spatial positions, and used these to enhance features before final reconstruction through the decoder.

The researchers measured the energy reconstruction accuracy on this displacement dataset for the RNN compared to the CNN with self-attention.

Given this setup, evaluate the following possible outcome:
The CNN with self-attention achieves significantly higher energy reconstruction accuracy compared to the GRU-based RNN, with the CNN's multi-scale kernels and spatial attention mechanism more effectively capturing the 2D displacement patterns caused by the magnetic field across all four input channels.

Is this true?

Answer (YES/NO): YES